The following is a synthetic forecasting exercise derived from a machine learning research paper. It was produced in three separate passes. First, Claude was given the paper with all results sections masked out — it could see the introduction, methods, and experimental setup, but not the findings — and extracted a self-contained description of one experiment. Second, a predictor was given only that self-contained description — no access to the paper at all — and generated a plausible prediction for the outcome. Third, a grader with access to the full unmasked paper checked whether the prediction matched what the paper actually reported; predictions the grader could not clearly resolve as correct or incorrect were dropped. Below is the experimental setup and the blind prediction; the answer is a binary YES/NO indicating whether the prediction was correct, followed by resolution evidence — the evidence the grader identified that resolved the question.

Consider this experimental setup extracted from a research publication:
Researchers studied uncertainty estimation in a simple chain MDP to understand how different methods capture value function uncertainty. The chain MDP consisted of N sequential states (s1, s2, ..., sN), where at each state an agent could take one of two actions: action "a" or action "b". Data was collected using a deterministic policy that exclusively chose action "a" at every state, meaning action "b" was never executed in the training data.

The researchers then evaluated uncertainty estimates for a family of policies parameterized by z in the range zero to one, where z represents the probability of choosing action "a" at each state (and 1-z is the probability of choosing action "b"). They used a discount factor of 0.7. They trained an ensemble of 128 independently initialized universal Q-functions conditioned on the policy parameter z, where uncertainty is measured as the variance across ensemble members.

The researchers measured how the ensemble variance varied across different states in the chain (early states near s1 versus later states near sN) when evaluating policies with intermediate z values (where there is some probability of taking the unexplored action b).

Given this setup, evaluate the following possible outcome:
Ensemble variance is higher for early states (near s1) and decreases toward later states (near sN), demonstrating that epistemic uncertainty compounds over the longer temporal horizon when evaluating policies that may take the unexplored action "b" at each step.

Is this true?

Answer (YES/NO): YES